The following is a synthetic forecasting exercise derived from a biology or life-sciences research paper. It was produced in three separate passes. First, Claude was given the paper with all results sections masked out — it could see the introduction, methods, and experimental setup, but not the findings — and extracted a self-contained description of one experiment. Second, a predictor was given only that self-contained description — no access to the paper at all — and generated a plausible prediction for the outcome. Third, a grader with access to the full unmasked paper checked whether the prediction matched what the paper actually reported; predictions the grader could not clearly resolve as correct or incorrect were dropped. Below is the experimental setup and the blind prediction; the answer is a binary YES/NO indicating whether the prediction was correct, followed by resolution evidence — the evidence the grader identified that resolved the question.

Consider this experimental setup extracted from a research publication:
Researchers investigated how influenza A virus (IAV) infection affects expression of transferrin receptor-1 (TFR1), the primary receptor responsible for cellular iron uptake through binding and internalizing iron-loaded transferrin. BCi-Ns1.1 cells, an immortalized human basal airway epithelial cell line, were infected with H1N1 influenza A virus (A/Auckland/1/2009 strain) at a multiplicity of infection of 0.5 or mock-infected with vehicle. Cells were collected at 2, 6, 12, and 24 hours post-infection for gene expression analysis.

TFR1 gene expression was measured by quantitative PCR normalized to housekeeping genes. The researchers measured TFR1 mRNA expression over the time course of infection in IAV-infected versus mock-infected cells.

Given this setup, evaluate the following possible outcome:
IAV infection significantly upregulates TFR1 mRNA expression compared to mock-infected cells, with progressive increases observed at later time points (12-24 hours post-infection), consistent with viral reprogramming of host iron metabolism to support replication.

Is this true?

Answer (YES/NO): NO